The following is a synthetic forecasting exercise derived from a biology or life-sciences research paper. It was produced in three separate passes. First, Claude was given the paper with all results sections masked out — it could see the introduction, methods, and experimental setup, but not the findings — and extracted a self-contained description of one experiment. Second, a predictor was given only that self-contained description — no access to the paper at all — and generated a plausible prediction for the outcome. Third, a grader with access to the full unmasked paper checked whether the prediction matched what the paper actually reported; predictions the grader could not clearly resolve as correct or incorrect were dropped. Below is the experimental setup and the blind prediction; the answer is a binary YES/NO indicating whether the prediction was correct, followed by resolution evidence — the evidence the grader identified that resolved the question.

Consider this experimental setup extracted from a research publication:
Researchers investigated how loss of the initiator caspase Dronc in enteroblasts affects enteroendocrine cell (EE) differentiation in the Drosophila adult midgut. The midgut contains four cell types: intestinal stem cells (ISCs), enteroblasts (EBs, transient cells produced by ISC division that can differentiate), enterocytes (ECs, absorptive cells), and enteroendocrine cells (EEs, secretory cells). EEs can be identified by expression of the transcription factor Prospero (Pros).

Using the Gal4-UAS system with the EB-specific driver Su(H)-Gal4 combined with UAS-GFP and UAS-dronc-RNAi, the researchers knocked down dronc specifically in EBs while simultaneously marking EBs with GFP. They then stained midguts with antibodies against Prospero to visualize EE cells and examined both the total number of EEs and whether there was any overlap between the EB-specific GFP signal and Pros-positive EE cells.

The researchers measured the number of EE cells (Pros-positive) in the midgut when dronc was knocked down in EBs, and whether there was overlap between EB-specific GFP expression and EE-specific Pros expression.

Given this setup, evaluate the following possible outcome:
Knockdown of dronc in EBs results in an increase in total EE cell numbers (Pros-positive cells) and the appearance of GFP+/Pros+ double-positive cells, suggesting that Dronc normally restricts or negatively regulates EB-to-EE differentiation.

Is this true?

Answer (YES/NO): NO